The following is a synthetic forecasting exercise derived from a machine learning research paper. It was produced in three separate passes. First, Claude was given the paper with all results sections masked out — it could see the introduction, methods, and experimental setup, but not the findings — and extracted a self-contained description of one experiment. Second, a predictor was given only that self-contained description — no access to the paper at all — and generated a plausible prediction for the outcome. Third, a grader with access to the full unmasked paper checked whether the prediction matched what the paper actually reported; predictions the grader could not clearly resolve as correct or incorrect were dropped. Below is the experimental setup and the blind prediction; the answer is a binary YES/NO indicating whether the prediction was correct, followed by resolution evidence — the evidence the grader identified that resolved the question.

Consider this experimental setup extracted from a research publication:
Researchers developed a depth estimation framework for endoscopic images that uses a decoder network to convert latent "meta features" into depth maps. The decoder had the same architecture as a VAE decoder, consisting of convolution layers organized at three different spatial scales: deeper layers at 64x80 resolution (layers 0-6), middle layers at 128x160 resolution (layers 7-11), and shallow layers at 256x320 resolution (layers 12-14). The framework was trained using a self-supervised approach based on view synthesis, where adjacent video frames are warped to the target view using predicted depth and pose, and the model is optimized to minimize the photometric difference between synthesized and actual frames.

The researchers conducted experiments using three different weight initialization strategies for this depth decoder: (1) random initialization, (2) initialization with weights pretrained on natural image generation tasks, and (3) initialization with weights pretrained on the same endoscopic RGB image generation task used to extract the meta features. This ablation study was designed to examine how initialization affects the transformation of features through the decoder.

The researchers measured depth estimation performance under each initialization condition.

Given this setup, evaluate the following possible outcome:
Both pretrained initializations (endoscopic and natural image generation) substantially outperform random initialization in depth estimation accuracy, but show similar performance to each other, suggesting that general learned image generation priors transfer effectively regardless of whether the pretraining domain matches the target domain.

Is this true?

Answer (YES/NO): NO